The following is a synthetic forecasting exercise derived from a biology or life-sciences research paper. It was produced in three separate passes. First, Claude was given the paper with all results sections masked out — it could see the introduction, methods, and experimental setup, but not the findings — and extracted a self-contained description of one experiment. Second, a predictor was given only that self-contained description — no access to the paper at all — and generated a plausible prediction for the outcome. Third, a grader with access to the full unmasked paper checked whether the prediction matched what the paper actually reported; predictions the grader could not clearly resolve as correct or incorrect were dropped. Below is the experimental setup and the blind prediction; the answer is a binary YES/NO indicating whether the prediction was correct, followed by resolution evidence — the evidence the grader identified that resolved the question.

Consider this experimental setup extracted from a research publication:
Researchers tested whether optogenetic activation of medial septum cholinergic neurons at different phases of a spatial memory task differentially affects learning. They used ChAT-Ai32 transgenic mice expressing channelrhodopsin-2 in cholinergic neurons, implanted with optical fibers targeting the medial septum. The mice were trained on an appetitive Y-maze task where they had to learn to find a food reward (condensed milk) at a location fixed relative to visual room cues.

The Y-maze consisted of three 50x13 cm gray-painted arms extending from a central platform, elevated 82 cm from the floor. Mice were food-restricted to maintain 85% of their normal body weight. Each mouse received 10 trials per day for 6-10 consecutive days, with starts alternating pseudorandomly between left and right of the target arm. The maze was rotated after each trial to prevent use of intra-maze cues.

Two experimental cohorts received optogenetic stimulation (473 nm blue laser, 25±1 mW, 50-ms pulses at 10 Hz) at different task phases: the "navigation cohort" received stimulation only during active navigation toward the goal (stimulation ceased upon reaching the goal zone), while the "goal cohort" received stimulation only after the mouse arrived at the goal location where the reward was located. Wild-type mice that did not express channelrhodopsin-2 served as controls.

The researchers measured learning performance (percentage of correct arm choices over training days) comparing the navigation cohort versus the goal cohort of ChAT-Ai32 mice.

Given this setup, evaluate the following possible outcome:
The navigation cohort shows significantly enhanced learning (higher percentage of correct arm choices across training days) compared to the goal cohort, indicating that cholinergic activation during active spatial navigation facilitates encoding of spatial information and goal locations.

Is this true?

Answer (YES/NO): NO